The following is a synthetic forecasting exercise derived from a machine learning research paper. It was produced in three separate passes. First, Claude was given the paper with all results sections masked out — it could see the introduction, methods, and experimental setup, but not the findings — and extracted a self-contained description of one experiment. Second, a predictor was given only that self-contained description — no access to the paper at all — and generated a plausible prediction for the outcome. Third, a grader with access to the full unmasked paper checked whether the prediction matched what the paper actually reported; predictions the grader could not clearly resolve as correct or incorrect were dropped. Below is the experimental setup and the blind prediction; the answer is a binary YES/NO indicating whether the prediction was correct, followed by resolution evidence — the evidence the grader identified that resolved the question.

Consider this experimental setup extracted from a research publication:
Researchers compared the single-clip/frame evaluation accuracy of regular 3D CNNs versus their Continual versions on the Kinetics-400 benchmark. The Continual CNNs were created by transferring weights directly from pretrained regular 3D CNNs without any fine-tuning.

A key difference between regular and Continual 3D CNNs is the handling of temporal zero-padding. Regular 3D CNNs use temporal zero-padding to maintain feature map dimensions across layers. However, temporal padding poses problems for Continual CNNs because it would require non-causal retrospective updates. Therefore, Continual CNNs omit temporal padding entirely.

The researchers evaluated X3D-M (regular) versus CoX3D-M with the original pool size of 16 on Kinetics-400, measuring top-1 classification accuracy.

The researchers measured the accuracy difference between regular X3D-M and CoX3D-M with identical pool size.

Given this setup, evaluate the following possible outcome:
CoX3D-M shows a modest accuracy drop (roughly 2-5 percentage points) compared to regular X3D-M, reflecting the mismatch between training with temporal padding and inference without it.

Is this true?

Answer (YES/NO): YES